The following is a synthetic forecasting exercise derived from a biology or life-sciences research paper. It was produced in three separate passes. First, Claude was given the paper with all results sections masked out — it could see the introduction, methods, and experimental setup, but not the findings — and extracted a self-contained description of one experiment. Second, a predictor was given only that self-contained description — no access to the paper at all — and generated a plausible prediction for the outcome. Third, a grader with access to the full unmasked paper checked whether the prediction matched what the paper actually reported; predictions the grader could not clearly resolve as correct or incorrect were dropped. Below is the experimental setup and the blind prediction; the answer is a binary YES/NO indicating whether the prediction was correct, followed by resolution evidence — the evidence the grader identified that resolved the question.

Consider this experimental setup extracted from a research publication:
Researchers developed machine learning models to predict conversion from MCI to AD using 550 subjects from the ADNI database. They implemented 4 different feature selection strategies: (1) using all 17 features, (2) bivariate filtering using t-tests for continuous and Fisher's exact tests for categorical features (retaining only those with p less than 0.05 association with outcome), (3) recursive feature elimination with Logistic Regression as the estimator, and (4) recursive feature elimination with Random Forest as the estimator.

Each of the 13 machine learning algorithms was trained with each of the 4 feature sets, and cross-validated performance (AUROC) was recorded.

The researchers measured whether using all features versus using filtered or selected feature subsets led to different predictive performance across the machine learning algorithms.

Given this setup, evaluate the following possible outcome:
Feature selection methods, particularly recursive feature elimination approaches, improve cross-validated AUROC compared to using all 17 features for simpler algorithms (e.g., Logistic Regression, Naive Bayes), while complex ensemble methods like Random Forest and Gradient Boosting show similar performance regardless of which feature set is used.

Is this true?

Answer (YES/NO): NO